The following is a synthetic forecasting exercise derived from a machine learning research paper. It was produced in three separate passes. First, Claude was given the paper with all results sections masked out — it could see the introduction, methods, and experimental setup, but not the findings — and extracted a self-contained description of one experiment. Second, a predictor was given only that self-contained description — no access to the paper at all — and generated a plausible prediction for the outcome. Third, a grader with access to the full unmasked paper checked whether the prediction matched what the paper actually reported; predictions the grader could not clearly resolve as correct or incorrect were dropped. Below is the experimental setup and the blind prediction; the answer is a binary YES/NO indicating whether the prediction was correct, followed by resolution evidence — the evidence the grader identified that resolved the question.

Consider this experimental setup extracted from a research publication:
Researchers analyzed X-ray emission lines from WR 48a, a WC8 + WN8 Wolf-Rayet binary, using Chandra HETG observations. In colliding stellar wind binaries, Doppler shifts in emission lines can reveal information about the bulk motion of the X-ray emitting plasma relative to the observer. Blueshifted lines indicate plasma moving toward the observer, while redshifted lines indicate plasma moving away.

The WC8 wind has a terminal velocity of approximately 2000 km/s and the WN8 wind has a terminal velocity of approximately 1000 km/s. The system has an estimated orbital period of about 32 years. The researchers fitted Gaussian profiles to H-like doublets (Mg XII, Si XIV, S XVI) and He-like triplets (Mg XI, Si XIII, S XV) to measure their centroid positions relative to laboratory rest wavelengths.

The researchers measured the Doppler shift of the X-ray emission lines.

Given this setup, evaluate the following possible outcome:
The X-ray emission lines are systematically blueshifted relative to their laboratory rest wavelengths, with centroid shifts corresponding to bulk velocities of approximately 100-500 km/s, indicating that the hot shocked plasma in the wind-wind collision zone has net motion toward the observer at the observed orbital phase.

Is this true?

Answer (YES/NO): NO